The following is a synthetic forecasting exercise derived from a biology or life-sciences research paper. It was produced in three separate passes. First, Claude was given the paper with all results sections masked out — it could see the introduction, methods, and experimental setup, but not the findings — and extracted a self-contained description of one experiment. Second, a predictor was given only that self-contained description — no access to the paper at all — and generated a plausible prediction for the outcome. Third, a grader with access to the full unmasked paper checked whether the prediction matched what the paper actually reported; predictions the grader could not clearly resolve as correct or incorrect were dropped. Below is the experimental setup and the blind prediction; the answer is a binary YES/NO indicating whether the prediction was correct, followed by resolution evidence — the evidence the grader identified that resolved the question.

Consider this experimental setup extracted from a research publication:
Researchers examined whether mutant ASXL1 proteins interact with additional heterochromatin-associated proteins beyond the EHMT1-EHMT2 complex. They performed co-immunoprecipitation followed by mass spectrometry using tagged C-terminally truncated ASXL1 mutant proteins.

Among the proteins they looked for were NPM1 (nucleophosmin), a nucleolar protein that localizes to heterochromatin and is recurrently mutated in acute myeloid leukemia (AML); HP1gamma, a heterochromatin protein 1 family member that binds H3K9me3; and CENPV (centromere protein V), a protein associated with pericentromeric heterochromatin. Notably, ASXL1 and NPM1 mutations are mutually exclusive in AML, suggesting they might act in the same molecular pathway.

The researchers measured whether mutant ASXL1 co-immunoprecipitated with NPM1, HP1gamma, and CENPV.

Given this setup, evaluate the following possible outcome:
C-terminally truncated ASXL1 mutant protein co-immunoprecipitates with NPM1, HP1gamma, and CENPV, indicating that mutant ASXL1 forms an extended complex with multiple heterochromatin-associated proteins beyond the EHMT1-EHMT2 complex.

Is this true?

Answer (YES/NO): YES